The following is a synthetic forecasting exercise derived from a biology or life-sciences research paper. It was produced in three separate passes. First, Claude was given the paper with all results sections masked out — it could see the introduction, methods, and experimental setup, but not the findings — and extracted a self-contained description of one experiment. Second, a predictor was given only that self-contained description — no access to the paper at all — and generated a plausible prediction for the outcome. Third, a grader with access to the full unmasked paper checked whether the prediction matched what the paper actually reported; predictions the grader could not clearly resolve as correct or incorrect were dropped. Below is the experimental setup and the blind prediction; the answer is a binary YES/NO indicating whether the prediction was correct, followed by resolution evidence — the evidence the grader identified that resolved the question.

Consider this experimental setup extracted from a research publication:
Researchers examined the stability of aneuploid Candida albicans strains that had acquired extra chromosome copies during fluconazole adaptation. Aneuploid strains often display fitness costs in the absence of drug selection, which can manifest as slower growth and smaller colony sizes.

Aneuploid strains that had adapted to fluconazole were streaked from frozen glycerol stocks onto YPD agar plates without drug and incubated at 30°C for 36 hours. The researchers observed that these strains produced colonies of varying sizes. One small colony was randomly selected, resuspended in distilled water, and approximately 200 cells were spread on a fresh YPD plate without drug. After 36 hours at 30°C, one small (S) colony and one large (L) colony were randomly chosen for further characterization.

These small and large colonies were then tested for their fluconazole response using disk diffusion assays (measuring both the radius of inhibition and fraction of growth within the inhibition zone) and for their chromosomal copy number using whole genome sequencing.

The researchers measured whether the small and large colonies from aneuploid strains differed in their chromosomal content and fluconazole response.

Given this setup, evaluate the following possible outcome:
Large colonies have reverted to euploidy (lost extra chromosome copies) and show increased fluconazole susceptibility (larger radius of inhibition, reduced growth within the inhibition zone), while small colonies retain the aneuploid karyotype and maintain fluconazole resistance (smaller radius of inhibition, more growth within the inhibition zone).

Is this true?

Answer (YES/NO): NO